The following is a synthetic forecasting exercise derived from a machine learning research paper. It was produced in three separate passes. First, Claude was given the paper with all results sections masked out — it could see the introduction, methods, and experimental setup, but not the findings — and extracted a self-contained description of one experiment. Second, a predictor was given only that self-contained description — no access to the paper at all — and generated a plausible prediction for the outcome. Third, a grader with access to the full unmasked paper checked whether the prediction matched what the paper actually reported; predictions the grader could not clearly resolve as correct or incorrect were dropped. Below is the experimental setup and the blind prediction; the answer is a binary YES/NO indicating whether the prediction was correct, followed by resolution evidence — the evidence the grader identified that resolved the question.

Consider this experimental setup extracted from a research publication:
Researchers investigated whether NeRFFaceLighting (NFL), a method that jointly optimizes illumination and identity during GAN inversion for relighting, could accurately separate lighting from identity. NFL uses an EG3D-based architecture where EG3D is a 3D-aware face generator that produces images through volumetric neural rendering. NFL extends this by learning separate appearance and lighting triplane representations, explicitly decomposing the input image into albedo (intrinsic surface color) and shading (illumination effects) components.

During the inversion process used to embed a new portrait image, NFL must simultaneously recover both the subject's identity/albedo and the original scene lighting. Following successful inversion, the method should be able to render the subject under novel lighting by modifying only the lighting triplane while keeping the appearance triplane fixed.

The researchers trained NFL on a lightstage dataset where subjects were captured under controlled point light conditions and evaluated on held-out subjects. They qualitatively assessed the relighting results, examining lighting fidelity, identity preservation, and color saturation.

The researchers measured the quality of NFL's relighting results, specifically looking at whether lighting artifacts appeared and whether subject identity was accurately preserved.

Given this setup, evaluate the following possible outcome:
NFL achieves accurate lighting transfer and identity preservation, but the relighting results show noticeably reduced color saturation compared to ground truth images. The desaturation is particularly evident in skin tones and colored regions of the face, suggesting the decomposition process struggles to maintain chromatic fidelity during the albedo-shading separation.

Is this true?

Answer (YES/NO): NO